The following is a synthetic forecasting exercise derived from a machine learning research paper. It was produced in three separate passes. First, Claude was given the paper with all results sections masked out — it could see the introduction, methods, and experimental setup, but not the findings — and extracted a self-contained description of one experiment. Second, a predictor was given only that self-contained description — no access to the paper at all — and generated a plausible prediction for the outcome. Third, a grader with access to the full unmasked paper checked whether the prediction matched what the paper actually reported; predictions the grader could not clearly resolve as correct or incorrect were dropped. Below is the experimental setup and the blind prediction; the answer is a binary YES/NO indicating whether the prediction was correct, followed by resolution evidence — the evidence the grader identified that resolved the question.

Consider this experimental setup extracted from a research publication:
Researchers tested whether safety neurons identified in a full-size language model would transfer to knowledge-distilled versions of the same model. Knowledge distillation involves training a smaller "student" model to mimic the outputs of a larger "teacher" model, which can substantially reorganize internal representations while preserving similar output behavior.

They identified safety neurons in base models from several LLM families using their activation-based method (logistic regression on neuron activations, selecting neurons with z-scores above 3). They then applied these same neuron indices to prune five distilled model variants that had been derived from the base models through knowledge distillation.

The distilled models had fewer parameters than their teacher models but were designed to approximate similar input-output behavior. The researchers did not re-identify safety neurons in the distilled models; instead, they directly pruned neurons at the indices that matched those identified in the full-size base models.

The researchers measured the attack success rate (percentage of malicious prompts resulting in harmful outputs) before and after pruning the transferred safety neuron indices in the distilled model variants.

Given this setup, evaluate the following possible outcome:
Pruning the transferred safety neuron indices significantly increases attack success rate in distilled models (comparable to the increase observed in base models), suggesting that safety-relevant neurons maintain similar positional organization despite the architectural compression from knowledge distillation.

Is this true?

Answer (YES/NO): YES